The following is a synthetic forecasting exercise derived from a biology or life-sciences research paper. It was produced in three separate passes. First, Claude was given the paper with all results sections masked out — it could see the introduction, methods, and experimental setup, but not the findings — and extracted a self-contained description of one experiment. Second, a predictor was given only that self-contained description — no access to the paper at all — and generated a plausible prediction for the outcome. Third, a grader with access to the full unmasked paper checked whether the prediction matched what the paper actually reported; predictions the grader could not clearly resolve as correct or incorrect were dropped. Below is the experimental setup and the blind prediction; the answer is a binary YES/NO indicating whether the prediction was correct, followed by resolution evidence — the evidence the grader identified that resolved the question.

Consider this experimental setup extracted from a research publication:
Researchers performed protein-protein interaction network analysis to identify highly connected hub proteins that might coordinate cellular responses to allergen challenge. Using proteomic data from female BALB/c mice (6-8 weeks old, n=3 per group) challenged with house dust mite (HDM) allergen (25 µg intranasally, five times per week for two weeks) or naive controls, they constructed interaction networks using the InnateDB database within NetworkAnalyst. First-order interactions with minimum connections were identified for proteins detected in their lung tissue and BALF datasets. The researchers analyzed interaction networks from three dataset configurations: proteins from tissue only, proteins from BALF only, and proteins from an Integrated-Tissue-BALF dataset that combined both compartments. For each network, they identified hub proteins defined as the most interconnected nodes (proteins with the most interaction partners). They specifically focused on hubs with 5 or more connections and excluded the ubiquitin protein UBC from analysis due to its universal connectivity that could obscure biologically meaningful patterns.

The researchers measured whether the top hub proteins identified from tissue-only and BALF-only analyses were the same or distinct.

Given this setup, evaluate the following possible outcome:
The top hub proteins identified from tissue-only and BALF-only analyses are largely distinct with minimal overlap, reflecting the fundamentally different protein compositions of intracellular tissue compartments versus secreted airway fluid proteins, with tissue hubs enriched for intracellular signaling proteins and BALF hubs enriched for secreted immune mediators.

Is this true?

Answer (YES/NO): NO